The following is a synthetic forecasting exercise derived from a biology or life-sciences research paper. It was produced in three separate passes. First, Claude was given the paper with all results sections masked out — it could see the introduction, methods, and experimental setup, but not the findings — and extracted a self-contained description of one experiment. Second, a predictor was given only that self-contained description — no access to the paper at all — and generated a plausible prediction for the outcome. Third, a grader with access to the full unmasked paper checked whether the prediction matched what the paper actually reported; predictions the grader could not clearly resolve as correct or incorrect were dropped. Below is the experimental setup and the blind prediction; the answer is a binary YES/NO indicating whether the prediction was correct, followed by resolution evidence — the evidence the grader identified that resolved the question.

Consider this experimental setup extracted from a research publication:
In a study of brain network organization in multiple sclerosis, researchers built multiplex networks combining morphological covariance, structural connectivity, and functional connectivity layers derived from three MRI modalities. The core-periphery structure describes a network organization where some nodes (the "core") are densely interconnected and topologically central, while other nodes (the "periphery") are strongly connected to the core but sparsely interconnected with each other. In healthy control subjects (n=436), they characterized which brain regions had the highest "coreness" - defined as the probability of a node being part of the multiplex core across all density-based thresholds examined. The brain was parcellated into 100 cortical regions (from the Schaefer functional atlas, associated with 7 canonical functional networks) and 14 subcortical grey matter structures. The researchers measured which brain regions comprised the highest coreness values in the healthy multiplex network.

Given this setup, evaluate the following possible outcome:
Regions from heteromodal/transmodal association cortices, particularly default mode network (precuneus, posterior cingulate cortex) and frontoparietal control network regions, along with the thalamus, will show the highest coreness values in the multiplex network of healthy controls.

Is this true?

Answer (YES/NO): NO